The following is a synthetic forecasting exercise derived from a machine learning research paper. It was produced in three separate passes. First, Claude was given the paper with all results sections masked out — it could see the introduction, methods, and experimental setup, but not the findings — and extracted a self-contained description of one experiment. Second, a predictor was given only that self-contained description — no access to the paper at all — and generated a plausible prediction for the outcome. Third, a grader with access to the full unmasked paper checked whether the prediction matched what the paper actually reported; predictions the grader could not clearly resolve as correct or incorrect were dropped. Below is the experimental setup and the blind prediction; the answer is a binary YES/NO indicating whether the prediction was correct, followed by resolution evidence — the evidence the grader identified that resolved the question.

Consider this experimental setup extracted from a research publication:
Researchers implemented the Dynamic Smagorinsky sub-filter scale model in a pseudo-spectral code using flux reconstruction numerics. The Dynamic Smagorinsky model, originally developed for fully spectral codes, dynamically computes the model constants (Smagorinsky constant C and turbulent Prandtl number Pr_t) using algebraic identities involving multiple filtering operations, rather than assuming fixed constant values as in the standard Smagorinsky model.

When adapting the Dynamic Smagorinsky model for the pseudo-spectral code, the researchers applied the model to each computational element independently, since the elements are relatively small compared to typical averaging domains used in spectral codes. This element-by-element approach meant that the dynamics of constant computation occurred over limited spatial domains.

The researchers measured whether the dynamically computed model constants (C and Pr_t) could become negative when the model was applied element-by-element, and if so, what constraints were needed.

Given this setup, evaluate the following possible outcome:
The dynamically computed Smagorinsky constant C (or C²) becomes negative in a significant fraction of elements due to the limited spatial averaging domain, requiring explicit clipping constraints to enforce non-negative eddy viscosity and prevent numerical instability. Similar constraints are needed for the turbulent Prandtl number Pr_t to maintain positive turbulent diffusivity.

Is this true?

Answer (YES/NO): YES